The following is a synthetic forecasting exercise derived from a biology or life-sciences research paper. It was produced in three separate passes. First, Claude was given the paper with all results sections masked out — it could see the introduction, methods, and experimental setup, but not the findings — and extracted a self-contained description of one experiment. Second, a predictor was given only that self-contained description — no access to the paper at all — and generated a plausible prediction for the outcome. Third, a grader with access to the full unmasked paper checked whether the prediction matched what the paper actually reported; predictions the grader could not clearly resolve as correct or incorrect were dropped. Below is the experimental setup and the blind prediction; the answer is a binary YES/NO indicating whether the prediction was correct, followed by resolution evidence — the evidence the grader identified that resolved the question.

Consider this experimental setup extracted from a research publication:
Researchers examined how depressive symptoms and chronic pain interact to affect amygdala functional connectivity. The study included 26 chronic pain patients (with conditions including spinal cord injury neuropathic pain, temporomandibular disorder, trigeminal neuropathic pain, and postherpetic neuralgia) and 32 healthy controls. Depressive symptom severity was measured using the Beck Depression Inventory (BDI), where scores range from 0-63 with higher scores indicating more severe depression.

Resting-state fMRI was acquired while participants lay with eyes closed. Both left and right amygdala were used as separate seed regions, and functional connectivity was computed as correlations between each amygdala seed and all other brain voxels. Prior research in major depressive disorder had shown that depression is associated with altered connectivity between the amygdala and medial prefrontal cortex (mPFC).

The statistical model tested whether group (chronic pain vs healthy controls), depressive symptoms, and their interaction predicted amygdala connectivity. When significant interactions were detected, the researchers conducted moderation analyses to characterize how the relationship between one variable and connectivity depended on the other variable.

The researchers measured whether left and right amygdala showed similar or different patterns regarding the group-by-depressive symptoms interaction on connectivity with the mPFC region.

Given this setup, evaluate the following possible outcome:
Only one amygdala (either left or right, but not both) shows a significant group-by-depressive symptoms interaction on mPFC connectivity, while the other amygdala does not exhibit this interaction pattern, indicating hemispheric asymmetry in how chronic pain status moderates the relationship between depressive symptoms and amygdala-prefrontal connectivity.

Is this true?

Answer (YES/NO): YES